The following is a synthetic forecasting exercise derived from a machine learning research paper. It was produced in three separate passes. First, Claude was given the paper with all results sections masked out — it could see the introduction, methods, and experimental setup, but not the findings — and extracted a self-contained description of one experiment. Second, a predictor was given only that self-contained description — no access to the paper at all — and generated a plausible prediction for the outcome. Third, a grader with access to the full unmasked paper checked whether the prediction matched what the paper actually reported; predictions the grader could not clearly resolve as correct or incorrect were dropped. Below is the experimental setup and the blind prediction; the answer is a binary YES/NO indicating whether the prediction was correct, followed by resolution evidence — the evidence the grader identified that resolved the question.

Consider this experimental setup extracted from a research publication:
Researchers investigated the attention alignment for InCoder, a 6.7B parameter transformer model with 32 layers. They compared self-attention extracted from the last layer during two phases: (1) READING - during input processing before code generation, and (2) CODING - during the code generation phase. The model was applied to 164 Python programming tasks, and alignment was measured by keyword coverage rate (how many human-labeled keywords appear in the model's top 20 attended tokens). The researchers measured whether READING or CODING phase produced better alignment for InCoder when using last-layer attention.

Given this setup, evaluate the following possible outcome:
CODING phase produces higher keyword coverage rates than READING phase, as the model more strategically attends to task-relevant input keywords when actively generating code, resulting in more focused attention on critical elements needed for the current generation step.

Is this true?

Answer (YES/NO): NO